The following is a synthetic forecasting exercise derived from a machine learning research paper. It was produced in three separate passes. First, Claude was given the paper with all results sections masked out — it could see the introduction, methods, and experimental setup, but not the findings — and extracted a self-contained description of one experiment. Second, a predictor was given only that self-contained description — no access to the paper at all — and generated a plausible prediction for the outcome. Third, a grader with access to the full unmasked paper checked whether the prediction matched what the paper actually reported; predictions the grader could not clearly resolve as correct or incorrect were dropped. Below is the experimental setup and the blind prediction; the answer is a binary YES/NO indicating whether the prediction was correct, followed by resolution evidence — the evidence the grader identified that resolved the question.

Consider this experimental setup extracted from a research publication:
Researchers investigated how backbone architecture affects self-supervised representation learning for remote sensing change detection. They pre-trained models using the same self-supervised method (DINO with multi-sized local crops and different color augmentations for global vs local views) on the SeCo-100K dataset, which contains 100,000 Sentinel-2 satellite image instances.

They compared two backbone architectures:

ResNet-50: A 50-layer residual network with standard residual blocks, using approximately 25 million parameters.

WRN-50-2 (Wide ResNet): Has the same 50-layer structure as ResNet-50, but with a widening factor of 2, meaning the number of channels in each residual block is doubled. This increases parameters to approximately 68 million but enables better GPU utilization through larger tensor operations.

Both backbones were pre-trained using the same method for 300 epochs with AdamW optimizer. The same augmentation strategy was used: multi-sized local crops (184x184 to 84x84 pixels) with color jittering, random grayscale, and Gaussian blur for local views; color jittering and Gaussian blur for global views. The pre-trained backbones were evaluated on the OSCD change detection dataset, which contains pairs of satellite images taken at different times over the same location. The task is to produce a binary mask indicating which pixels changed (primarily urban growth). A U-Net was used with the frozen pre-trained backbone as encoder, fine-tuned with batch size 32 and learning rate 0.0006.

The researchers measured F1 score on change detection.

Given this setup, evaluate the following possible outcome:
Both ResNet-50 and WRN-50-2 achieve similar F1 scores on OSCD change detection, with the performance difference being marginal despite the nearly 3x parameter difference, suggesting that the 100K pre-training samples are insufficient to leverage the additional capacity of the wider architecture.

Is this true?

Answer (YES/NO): NO